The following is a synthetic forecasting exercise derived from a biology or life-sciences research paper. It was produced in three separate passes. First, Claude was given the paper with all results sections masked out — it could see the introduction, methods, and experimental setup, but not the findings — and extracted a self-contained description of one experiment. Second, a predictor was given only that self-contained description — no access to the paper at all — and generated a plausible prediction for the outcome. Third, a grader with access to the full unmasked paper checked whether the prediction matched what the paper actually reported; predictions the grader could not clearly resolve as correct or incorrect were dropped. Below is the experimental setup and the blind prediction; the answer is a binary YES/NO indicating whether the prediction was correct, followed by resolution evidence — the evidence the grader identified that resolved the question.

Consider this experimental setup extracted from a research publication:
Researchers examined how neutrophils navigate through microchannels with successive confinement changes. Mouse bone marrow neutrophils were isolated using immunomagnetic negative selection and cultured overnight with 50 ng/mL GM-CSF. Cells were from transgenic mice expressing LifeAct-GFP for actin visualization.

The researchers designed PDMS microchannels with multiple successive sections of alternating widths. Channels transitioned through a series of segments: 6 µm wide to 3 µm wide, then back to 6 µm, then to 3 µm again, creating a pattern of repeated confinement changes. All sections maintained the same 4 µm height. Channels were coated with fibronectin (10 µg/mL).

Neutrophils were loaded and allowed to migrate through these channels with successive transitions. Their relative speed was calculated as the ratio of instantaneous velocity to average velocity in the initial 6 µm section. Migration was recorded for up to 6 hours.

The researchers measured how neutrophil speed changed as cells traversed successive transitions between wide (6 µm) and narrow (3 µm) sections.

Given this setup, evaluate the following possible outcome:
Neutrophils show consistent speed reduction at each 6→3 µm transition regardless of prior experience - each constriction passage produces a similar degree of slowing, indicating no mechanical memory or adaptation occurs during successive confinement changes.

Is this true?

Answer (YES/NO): YES